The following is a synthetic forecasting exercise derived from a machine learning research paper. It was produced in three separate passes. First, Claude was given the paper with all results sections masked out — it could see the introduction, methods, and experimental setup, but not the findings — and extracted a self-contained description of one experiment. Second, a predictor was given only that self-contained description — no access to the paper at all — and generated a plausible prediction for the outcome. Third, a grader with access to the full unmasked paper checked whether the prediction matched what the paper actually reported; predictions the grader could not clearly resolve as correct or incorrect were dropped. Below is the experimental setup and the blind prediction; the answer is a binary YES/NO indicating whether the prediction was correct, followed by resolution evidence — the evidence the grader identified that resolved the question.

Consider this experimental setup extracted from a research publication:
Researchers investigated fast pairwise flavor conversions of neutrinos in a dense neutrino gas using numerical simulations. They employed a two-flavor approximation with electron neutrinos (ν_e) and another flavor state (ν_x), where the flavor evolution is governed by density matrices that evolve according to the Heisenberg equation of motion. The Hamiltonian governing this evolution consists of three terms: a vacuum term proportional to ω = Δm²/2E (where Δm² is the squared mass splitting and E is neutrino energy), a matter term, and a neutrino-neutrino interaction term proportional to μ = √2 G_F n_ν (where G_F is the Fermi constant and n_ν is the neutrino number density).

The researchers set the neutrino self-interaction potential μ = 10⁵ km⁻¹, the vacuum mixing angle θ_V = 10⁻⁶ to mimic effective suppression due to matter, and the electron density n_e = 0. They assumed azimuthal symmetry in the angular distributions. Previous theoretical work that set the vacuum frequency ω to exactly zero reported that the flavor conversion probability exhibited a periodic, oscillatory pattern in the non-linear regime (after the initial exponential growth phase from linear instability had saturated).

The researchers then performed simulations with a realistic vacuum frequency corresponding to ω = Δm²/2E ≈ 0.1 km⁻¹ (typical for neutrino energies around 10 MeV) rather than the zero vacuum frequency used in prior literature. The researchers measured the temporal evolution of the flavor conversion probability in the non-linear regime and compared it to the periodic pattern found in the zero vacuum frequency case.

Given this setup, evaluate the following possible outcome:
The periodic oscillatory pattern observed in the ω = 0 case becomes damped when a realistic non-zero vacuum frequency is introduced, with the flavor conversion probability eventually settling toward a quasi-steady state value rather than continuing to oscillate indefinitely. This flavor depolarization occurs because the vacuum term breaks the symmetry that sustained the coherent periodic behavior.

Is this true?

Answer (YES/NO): NO